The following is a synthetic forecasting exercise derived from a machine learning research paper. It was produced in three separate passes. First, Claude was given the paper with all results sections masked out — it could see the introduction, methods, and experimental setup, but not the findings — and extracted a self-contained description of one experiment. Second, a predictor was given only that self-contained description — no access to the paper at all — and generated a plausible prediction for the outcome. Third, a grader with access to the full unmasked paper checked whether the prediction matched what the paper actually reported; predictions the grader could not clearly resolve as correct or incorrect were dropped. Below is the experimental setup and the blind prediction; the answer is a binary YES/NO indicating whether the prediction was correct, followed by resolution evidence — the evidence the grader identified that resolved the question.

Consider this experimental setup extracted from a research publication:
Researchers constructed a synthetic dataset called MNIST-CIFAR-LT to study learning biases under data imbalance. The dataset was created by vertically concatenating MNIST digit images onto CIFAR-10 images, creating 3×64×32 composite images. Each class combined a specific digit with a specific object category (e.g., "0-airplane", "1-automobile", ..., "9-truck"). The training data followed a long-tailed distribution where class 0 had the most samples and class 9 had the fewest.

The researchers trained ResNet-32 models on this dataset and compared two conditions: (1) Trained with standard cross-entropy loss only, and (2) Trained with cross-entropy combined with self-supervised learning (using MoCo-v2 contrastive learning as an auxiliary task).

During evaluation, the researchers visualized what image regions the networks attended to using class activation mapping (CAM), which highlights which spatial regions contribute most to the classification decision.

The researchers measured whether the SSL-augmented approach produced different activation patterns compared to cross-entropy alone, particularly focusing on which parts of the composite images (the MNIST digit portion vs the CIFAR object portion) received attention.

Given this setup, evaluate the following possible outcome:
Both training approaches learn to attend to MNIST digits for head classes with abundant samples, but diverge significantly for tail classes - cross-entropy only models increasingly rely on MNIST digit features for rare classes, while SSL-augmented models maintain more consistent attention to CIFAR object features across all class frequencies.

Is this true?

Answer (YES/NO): NO